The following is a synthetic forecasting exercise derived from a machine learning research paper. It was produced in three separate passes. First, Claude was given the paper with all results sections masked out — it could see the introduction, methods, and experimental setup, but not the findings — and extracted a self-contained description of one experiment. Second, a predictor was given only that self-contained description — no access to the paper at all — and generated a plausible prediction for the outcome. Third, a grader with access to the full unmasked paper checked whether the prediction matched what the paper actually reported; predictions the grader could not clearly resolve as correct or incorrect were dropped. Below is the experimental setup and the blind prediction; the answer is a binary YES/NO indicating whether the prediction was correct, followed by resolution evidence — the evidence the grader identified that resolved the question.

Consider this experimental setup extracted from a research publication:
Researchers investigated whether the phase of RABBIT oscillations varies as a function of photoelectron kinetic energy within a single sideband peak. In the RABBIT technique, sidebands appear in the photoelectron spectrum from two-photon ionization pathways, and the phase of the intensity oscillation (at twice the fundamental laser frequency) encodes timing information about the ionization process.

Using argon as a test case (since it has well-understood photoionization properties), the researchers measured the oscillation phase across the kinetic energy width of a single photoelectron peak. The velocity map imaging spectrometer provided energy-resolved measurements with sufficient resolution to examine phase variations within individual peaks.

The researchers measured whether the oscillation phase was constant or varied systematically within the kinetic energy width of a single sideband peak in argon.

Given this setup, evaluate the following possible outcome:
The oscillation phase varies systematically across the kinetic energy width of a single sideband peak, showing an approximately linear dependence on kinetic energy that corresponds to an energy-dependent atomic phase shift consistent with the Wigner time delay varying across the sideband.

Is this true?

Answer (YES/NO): NO